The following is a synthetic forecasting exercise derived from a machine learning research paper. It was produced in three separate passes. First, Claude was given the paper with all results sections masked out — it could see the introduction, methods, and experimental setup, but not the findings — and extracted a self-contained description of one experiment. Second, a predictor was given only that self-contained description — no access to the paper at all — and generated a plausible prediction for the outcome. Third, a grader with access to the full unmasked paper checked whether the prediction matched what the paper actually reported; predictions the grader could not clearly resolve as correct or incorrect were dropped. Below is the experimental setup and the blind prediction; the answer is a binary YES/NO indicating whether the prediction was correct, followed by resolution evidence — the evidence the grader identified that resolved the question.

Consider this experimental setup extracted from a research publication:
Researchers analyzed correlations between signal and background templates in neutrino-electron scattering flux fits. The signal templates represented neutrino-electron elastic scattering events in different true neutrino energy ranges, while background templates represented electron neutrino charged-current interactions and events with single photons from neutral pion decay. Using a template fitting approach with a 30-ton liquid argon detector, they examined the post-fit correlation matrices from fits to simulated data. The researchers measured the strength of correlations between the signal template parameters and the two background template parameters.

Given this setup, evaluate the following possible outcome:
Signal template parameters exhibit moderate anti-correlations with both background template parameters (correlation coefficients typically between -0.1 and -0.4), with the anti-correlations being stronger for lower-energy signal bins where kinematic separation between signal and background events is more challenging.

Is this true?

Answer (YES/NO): NO